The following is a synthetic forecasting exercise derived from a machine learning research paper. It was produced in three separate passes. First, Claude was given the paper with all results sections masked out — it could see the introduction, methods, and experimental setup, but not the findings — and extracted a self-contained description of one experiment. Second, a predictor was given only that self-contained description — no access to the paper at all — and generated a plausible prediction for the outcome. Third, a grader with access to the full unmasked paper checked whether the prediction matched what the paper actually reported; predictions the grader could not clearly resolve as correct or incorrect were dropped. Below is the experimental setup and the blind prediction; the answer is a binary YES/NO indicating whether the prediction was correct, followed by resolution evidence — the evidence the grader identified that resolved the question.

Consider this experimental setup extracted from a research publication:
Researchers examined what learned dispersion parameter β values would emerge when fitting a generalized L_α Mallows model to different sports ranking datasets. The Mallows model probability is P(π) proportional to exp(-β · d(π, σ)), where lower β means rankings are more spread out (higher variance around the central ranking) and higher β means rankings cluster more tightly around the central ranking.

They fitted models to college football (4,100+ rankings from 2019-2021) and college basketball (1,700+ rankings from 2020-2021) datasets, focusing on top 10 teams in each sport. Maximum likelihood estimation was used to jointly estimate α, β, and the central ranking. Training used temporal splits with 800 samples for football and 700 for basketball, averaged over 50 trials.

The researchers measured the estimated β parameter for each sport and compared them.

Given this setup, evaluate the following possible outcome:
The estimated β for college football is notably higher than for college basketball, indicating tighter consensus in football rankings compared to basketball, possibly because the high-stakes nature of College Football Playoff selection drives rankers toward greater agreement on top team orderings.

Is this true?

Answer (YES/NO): YES